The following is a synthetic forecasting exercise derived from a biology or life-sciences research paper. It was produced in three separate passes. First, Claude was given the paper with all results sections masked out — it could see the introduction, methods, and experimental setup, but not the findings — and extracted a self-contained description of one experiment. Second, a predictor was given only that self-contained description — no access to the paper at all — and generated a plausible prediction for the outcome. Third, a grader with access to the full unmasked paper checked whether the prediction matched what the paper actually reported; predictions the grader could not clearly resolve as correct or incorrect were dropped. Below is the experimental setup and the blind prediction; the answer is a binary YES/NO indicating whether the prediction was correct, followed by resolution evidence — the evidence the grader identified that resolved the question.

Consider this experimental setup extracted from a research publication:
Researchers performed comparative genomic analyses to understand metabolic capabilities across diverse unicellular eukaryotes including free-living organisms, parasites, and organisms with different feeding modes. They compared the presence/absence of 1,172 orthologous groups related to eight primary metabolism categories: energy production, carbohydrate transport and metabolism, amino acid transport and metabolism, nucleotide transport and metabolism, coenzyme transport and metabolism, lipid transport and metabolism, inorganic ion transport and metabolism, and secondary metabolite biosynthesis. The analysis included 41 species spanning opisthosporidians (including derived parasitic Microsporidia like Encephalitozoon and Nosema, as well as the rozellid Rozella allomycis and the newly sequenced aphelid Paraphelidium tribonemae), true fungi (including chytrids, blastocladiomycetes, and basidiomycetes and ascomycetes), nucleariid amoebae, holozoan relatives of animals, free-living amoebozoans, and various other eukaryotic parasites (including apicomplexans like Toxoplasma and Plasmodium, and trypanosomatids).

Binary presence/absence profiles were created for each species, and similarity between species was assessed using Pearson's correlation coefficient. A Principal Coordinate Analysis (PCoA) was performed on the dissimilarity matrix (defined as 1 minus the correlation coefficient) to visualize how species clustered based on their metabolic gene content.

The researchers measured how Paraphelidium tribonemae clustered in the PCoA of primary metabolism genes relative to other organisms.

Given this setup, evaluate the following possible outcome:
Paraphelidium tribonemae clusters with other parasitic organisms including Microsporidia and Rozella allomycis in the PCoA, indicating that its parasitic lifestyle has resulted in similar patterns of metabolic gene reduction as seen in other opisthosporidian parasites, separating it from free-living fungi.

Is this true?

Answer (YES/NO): NO